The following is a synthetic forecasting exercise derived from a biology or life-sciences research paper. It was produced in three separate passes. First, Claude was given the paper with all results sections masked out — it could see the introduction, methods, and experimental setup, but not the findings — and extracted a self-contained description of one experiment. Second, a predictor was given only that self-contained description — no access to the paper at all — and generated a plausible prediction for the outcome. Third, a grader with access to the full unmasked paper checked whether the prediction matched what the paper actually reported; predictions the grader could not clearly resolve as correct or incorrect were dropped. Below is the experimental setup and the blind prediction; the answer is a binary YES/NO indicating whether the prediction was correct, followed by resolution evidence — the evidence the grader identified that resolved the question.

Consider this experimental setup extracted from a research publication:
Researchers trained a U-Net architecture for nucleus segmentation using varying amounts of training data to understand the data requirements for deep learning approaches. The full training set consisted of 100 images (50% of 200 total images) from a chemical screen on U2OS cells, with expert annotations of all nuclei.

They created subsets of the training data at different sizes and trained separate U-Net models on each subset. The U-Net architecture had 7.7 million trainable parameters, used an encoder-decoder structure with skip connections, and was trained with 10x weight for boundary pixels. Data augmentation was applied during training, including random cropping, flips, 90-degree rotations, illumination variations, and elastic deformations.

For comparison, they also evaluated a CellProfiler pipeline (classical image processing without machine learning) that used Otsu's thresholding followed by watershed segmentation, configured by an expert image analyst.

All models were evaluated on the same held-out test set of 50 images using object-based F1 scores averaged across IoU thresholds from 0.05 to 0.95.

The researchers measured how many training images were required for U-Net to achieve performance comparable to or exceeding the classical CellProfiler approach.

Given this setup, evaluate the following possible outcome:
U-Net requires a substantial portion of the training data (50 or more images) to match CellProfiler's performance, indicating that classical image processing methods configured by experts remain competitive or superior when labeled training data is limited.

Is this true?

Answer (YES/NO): NO